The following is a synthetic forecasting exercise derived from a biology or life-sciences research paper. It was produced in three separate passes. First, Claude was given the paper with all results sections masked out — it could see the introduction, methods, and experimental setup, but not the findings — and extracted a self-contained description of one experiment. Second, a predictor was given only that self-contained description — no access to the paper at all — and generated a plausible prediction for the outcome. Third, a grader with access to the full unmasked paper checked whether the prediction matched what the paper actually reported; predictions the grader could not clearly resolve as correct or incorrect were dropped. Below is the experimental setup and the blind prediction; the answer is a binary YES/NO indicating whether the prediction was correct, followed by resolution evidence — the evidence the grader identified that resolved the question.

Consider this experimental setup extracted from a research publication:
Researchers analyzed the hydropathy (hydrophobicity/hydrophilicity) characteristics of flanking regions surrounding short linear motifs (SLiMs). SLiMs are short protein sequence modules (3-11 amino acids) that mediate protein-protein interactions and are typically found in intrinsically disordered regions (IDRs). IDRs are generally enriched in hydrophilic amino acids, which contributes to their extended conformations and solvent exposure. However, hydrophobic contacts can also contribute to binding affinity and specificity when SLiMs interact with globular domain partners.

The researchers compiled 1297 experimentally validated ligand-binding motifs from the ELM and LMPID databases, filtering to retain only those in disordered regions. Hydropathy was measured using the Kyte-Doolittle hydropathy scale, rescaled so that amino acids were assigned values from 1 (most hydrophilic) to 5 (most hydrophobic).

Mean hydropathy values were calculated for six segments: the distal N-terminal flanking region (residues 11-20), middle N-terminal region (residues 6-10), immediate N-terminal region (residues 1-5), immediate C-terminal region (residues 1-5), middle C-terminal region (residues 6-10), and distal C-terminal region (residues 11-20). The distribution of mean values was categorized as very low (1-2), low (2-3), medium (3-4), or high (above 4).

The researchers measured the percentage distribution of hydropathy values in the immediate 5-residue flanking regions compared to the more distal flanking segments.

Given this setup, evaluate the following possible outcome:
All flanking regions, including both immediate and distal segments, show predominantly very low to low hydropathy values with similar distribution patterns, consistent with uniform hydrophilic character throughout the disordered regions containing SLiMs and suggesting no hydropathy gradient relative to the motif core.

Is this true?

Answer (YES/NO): NO